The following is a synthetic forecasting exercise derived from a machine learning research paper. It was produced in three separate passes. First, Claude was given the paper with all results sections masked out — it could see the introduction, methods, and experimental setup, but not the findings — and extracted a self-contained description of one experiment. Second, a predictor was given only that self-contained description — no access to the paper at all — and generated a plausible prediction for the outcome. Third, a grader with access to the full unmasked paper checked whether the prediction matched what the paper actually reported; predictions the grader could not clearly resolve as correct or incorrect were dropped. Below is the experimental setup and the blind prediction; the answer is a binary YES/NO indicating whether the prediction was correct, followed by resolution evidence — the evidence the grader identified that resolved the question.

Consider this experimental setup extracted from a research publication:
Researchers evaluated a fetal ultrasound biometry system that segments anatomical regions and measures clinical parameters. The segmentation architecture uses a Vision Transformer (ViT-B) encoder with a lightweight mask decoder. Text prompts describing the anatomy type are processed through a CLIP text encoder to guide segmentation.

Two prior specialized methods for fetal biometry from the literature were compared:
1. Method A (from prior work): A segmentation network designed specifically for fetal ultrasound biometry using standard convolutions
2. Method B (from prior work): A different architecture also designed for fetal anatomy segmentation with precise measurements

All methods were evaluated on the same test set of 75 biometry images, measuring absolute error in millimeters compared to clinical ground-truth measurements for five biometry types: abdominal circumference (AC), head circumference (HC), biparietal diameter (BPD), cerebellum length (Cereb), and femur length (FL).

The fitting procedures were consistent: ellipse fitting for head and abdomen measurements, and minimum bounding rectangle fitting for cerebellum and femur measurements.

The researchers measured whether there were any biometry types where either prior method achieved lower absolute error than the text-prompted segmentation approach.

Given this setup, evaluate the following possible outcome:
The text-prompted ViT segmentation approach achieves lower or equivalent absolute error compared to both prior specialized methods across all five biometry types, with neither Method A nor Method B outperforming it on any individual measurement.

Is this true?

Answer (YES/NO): NO